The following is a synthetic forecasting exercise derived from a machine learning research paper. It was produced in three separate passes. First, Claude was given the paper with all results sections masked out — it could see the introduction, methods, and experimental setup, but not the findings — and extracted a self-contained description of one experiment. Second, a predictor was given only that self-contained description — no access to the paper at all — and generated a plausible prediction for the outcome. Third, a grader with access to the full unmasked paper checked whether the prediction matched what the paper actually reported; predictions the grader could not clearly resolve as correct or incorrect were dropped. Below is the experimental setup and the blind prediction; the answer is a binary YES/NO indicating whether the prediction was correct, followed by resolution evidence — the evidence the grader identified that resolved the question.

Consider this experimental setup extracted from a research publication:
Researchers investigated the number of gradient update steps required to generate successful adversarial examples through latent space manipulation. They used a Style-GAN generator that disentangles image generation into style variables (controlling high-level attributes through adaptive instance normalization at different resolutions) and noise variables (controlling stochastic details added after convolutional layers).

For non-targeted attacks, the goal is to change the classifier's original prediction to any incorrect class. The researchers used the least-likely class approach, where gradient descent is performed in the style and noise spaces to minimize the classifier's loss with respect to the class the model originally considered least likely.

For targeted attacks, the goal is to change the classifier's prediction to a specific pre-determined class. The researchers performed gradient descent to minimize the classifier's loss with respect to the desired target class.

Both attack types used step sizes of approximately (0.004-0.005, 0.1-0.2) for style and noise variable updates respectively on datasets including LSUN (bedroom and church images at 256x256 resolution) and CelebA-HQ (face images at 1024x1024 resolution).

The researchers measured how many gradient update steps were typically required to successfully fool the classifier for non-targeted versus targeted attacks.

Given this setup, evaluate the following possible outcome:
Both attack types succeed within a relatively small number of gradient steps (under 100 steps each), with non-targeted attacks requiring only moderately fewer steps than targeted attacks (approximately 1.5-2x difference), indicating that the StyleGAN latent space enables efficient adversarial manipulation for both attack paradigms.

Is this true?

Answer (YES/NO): YES